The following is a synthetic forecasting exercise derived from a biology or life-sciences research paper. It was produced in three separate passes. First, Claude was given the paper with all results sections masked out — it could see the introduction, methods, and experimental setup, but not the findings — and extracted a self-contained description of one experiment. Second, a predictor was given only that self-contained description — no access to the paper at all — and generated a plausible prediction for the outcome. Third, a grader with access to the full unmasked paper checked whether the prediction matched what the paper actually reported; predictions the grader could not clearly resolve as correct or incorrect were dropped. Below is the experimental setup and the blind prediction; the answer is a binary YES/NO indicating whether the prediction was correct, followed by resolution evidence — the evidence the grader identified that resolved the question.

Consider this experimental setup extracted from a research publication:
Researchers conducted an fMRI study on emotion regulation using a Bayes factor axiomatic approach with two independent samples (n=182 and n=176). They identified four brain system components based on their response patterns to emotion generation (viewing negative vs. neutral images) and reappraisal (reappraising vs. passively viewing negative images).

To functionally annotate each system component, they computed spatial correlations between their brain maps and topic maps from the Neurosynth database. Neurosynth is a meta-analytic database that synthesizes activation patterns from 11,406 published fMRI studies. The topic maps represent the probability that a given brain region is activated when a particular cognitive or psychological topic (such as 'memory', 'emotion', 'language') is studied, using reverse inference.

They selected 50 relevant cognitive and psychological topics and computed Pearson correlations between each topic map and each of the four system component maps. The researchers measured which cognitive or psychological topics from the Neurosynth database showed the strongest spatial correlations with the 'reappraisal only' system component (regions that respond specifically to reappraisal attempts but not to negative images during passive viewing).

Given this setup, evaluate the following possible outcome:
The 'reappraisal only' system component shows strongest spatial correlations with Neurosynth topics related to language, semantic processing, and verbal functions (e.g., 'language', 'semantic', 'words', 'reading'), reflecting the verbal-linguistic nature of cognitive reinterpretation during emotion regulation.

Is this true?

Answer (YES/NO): NO